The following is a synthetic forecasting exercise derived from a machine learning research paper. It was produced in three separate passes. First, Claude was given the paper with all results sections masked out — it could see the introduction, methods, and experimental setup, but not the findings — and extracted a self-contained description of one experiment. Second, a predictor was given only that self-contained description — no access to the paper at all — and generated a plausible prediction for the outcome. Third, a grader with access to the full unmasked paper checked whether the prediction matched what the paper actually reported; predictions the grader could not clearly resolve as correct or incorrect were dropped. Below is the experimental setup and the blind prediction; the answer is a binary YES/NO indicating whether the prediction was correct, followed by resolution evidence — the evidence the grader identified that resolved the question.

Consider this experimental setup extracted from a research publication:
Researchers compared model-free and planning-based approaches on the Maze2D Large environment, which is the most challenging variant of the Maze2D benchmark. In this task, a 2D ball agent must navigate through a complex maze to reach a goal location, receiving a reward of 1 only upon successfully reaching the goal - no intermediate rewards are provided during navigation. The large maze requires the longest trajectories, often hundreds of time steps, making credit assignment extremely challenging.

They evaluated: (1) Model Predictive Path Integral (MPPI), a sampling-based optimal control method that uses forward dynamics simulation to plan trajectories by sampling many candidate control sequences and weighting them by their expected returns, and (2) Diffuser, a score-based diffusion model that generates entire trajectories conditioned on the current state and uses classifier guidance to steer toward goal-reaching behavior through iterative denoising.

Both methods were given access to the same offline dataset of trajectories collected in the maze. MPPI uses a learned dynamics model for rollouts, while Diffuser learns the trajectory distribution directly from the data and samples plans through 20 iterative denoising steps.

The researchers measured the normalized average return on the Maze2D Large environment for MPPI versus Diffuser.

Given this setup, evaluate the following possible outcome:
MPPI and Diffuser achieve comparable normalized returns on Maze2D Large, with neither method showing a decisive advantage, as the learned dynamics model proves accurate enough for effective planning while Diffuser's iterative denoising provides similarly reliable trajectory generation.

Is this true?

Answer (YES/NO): NO